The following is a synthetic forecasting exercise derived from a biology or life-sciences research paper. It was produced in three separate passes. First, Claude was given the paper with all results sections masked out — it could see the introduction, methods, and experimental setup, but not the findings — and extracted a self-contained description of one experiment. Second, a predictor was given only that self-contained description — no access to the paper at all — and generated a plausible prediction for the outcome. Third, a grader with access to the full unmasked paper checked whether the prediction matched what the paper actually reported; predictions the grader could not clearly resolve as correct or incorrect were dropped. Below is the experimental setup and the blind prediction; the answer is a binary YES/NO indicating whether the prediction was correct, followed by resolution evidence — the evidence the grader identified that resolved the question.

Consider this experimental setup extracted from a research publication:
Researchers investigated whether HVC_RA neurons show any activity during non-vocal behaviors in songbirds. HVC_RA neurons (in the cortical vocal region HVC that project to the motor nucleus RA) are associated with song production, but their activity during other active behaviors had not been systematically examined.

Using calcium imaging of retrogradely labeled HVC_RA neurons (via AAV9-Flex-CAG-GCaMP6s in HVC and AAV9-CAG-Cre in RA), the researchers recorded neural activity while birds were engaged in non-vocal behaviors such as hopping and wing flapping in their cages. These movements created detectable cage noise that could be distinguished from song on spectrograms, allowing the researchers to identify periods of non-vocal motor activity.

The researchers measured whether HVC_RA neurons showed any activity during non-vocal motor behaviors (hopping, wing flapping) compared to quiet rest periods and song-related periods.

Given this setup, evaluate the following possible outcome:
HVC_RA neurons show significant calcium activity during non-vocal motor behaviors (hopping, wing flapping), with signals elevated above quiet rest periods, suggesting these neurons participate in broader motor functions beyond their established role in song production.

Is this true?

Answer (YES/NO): NO